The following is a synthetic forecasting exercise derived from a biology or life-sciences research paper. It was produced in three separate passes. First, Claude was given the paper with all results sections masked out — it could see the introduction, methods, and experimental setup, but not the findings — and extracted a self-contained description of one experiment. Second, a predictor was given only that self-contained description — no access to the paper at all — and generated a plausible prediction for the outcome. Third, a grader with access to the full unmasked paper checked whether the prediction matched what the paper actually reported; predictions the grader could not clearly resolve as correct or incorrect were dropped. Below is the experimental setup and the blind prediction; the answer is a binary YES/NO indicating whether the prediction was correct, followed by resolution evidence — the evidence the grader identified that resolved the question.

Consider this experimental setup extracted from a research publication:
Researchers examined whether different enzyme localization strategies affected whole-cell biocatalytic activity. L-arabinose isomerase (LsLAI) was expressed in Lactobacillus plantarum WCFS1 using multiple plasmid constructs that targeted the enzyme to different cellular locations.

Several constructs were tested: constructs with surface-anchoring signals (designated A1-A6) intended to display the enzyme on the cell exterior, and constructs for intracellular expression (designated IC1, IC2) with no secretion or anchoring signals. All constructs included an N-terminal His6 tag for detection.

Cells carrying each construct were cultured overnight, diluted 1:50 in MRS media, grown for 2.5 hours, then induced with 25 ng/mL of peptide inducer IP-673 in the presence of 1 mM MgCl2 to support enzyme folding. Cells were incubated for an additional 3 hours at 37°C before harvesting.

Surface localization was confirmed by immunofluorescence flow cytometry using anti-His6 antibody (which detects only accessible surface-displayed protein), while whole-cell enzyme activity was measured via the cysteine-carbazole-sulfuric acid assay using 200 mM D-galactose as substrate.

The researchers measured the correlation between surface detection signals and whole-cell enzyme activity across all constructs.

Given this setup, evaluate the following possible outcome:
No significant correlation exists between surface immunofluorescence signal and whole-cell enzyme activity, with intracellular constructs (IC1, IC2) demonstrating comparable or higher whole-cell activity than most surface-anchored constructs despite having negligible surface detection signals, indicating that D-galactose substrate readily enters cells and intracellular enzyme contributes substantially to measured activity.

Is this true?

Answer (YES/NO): YES